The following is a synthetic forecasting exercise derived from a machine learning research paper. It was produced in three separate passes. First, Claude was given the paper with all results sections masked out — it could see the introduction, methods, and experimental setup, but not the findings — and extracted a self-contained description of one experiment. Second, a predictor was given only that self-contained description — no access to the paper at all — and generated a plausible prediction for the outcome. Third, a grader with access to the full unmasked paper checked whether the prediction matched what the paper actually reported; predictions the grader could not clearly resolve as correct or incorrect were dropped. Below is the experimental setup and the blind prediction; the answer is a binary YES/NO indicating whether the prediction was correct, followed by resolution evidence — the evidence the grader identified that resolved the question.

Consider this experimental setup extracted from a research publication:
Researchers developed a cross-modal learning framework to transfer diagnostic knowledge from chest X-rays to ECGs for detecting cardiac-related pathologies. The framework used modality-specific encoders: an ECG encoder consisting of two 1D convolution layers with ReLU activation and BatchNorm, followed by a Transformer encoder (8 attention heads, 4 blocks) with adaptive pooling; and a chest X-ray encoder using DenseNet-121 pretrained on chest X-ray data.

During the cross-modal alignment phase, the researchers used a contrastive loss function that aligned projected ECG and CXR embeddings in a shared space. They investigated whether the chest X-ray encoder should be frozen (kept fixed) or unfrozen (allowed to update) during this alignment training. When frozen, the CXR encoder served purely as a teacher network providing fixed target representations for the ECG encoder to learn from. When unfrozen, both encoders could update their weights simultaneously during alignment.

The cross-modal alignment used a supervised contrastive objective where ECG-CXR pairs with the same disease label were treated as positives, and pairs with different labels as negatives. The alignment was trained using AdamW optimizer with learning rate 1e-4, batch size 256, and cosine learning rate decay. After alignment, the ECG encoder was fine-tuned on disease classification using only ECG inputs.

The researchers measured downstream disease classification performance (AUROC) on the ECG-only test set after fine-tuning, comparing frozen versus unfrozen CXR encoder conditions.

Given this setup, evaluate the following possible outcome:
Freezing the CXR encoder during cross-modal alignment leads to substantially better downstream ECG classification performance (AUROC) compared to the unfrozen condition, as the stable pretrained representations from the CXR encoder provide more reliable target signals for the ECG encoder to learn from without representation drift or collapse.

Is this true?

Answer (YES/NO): YES